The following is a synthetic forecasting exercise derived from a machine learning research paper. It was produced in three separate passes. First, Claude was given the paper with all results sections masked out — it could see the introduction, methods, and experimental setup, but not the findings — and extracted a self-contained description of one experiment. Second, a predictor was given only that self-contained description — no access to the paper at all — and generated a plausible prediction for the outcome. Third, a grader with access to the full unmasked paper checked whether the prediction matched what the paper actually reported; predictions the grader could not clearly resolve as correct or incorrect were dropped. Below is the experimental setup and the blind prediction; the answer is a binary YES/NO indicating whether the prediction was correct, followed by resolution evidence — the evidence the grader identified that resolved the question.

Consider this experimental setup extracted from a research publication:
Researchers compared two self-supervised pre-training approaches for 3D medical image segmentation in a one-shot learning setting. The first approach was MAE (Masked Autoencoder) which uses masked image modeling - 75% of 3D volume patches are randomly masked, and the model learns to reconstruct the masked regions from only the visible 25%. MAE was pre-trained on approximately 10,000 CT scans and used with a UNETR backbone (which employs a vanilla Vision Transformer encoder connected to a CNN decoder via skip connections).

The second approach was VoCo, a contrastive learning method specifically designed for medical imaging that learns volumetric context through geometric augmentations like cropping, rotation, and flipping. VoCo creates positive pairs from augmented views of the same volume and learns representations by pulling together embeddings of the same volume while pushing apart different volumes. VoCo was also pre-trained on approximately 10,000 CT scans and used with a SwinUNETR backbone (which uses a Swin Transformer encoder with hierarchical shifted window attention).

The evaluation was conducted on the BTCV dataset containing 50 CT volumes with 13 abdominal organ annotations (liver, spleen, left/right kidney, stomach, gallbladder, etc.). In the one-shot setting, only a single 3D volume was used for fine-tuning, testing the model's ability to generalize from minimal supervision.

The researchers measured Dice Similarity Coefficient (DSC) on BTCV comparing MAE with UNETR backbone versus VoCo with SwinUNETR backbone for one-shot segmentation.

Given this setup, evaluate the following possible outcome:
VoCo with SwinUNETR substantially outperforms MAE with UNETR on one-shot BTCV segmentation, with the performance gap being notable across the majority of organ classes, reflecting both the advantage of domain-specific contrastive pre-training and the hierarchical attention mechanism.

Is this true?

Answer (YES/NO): NO